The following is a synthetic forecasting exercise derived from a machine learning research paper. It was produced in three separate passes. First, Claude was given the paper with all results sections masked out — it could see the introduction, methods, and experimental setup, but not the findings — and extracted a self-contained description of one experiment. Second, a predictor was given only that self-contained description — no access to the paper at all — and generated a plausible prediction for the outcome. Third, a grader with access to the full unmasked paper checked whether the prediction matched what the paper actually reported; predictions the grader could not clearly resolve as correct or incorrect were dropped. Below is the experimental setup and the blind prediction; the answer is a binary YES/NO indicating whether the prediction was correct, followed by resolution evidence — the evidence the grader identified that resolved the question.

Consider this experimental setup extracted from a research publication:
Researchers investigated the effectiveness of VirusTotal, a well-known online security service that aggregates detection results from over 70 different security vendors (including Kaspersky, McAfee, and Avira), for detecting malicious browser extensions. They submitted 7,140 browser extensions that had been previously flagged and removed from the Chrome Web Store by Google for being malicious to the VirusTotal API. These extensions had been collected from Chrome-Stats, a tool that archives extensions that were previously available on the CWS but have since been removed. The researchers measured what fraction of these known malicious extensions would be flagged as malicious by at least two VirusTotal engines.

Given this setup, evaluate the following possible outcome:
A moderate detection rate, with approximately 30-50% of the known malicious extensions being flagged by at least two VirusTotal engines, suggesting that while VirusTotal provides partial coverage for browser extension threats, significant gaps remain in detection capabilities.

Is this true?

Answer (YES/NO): NO